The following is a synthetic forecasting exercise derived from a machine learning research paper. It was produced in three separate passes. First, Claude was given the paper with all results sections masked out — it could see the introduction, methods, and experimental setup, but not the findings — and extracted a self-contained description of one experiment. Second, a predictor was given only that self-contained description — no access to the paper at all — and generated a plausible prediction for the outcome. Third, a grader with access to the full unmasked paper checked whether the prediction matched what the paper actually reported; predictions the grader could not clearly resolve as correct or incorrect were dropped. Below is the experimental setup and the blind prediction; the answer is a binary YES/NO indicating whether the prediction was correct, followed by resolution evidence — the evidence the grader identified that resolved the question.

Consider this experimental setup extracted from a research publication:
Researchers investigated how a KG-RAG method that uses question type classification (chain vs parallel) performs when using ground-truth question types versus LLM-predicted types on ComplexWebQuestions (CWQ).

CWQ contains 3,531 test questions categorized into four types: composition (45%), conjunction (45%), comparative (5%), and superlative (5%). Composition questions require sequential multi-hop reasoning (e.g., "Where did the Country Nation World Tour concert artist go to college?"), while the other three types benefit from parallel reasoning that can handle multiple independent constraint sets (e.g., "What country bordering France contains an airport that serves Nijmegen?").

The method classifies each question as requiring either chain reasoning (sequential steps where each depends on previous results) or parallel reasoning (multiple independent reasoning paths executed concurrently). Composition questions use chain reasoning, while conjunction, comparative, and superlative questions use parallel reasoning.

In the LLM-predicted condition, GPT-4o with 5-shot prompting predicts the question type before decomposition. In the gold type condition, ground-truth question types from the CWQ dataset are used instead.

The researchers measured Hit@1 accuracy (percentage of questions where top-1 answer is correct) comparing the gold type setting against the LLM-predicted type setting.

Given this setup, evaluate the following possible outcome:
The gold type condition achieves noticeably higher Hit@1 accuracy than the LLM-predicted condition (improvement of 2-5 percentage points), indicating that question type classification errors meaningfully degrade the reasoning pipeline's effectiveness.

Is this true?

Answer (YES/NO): YES